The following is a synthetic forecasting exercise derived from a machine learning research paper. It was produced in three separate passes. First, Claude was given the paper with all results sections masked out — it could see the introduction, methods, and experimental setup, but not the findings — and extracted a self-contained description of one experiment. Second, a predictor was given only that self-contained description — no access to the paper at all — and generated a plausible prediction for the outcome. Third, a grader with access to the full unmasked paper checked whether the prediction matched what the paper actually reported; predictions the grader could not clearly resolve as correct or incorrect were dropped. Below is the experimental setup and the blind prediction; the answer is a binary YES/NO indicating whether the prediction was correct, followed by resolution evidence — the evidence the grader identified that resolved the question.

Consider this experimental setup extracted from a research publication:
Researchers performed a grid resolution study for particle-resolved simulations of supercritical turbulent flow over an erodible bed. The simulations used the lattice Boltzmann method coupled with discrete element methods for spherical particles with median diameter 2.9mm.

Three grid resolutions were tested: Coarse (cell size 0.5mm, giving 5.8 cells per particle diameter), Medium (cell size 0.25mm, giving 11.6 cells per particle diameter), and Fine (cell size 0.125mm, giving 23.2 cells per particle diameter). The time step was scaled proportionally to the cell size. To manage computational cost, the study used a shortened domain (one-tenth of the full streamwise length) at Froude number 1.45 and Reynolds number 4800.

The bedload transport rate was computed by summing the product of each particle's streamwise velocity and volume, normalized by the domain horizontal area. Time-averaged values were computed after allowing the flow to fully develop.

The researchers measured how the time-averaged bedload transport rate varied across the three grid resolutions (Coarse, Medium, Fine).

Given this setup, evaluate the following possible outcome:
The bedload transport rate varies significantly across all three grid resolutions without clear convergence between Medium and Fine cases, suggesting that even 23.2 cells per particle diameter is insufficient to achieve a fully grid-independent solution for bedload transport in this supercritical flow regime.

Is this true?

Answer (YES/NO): NO